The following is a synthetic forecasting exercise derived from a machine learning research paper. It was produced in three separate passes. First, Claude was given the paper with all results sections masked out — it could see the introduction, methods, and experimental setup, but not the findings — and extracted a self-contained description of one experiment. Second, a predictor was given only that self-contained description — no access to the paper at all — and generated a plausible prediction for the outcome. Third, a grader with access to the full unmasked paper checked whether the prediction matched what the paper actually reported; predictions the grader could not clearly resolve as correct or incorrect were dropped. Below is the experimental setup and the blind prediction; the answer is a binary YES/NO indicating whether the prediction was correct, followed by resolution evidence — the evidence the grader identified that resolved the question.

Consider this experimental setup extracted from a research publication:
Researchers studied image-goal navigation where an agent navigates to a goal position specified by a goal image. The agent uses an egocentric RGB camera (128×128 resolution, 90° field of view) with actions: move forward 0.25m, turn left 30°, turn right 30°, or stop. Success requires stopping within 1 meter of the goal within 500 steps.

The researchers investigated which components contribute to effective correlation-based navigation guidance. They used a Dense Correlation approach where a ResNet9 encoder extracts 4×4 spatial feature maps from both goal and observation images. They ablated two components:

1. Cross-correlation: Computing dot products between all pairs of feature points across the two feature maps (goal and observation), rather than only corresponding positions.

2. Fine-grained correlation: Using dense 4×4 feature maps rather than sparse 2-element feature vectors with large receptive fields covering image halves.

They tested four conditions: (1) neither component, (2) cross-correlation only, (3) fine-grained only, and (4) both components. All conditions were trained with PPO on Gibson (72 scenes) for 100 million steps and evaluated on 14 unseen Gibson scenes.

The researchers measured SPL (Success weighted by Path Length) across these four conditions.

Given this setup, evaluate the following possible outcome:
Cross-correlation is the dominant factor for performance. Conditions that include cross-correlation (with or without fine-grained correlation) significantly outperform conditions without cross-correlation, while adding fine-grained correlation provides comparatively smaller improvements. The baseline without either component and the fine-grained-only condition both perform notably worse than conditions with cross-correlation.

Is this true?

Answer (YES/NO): NO